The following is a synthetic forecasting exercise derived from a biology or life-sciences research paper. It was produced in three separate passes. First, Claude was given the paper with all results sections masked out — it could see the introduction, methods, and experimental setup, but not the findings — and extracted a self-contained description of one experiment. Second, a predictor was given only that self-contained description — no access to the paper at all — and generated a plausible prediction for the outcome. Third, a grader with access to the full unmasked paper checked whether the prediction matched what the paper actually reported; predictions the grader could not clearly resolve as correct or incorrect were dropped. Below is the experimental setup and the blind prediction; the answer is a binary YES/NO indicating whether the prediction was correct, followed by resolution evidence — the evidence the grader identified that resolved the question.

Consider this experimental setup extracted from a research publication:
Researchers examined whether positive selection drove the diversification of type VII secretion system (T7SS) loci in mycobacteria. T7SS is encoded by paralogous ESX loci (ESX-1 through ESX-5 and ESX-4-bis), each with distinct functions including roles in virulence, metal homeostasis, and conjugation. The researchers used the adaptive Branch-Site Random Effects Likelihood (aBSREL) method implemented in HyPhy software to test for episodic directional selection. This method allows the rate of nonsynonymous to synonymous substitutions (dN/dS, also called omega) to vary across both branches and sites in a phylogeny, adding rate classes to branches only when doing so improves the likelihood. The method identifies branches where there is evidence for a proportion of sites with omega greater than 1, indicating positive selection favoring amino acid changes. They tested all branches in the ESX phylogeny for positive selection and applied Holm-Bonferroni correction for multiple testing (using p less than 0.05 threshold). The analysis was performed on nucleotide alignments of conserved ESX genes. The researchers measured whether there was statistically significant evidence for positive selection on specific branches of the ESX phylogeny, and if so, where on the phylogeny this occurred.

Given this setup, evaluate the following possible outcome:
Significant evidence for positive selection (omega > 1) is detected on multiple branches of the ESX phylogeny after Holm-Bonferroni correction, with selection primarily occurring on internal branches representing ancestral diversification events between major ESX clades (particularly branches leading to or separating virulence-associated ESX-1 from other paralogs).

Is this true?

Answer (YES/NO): NO